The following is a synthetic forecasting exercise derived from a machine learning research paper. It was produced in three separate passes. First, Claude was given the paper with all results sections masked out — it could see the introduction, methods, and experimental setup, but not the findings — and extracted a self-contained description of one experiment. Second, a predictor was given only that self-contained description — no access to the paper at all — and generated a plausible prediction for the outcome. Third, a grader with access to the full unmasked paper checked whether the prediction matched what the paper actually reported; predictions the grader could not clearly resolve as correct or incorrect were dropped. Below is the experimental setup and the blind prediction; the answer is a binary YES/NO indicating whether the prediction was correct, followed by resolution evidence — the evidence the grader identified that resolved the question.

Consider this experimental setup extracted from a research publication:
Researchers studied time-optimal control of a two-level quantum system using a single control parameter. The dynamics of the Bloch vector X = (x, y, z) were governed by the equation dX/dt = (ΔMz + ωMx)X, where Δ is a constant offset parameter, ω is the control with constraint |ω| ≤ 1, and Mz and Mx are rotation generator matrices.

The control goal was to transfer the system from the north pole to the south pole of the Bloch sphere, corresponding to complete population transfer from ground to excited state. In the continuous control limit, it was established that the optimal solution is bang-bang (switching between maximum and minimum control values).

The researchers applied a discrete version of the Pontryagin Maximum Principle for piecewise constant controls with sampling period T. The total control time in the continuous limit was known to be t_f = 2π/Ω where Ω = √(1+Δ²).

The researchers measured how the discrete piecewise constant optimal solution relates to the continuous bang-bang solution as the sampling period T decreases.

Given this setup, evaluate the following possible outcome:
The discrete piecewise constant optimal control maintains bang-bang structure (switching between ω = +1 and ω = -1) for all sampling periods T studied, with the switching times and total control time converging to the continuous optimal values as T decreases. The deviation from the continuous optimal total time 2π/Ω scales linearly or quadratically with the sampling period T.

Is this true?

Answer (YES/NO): NO